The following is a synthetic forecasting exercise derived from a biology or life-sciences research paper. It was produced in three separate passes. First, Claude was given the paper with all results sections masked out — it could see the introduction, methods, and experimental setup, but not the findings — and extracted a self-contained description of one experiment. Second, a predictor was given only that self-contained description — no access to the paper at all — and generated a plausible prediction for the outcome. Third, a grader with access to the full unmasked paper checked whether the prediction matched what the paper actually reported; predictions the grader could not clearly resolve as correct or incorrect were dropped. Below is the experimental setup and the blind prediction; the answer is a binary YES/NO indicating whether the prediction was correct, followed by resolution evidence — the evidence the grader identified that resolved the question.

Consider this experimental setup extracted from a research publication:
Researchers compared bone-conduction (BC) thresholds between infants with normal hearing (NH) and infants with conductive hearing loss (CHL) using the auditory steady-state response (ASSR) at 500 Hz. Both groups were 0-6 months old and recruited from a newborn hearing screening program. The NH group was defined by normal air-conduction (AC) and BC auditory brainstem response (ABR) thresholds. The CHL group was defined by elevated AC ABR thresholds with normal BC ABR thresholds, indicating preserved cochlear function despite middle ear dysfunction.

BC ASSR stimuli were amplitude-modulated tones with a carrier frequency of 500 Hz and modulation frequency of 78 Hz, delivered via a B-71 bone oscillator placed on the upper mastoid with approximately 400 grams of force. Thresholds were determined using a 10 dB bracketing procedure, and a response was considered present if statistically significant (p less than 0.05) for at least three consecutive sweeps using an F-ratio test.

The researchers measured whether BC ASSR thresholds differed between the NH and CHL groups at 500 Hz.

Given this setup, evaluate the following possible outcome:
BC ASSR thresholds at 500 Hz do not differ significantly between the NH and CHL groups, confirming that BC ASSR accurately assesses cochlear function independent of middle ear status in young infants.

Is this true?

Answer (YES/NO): YES